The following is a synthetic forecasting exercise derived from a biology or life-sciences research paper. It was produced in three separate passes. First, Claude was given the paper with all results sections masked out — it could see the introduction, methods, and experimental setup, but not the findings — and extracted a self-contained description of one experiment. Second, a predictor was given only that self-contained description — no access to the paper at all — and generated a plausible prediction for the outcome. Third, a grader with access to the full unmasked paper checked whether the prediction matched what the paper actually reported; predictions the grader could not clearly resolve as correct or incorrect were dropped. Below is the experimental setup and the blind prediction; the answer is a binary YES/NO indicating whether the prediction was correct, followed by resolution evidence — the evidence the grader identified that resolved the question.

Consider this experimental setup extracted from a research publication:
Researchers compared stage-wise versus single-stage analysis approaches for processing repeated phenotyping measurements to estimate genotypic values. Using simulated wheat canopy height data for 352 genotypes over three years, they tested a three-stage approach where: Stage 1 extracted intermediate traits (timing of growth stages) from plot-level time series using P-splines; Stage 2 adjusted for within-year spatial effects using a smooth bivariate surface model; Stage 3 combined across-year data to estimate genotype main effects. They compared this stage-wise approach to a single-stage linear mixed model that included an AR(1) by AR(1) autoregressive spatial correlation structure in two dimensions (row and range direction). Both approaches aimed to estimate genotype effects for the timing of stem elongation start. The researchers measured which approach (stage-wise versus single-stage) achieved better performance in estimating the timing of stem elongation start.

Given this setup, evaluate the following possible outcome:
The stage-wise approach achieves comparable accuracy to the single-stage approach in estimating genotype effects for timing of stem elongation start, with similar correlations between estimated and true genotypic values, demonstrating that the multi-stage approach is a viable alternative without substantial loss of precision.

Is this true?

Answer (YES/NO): NO